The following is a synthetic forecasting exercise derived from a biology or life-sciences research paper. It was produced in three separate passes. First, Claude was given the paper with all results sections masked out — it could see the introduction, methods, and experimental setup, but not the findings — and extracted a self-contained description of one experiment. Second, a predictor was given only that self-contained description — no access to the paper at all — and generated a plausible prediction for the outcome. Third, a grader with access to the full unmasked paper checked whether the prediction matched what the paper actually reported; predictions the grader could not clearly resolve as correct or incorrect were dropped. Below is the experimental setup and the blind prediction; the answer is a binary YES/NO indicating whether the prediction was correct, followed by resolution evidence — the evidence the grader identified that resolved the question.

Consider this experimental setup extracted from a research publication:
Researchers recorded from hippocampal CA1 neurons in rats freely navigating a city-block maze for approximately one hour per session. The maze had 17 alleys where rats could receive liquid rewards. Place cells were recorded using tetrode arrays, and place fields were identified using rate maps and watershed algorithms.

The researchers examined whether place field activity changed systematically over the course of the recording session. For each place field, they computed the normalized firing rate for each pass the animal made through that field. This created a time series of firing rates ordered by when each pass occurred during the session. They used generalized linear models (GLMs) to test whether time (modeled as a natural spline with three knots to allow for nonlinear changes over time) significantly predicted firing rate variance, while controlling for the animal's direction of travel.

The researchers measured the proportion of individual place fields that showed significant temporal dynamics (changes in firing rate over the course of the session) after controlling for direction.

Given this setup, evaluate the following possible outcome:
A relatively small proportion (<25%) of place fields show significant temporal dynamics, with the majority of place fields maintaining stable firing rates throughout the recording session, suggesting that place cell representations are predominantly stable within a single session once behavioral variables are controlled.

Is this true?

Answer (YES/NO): NO